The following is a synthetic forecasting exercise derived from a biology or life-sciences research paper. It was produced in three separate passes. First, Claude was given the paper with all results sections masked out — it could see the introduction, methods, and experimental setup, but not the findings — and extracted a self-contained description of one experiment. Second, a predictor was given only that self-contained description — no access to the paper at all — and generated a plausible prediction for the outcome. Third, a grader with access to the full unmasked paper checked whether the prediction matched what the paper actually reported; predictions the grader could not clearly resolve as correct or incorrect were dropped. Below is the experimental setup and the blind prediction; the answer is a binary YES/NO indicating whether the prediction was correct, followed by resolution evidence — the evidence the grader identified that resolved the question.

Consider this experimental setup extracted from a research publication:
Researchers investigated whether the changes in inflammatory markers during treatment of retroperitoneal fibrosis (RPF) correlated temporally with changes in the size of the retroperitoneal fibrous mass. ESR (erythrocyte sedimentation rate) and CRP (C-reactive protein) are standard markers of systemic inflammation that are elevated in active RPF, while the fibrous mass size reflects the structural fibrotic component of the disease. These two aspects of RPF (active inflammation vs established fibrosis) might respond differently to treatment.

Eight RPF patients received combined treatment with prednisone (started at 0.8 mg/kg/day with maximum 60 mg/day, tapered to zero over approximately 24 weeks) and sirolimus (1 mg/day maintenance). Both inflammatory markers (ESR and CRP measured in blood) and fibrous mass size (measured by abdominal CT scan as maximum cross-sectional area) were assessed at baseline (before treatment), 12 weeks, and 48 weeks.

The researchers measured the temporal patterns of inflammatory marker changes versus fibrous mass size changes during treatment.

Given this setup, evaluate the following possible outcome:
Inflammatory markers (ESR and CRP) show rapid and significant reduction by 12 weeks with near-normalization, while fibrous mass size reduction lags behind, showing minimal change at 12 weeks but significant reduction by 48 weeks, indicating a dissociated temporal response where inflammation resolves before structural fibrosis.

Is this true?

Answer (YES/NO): NO